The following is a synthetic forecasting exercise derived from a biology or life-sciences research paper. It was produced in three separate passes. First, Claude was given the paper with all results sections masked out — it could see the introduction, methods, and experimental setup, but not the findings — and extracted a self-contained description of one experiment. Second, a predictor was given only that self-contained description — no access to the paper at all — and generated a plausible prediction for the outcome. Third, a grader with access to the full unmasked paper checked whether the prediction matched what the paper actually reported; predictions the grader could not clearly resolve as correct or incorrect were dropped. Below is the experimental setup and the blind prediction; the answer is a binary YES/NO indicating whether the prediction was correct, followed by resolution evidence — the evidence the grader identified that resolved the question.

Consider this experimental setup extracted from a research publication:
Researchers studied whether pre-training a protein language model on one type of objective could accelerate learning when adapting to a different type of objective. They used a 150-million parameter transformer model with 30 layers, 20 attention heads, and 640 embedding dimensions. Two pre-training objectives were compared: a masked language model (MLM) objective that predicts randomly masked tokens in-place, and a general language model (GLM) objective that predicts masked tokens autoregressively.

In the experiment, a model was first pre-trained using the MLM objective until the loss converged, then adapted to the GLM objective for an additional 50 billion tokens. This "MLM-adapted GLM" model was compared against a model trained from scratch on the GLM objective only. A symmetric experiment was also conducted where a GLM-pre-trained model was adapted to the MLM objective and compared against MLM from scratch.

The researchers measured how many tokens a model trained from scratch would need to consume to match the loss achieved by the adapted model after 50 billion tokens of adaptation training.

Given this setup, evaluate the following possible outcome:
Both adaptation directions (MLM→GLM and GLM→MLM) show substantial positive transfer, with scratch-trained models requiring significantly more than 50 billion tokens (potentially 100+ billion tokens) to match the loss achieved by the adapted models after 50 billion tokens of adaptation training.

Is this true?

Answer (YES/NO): YES